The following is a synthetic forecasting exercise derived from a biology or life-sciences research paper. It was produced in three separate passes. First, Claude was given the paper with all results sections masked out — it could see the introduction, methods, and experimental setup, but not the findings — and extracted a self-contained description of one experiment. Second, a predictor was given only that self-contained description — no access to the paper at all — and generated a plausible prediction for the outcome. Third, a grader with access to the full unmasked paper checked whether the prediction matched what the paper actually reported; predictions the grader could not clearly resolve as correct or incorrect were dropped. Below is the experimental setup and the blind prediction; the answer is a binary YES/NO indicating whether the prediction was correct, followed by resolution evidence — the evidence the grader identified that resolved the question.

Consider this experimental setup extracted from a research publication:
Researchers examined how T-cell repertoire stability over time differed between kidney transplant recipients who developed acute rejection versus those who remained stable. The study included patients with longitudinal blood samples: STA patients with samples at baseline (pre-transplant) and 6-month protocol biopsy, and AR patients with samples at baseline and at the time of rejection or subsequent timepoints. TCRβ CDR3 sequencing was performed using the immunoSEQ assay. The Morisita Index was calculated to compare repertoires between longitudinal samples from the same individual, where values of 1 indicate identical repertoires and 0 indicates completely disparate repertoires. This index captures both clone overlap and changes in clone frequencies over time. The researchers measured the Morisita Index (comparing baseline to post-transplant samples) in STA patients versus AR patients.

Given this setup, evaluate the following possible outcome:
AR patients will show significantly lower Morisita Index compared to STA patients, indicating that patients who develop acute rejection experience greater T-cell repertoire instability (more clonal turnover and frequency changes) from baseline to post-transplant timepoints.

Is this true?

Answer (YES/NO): YES